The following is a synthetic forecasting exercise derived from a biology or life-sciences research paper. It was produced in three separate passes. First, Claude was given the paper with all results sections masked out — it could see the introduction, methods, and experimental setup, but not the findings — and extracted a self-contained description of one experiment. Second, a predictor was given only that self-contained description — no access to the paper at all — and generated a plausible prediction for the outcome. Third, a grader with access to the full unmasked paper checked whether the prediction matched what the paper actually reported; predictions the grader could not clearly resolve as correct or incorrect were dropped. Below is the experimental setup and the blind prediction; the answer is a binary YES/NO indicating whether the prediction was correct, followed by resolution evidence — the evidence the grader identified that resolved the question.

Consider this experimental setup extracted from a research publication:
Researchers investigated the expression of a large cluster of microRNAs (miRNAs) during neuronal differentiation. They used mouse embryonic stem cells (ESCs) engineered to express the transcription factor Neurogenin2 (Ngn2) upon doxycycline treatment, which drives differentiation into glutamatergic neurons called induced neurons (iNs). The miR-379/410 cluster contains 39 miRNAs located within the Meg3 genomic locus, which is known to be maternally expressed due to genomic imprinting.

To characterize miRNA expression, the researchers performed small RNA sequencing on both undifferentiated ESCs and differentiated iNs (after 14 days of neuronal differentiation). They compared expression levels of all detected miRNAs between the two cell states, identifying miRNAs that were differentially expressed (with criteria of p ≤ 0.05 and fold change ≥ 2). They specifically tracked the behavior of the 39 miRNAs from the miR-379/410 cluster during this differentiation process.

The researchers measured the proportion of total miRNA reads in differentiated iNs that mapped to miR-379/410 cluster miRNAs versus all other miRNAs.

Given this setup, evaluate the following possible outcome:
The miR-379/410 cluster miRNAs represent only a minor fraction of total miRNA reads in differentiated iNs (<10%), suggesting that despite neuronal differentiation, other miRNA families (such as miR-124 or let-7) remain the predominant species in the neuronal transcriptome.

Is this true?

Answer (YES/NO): NO